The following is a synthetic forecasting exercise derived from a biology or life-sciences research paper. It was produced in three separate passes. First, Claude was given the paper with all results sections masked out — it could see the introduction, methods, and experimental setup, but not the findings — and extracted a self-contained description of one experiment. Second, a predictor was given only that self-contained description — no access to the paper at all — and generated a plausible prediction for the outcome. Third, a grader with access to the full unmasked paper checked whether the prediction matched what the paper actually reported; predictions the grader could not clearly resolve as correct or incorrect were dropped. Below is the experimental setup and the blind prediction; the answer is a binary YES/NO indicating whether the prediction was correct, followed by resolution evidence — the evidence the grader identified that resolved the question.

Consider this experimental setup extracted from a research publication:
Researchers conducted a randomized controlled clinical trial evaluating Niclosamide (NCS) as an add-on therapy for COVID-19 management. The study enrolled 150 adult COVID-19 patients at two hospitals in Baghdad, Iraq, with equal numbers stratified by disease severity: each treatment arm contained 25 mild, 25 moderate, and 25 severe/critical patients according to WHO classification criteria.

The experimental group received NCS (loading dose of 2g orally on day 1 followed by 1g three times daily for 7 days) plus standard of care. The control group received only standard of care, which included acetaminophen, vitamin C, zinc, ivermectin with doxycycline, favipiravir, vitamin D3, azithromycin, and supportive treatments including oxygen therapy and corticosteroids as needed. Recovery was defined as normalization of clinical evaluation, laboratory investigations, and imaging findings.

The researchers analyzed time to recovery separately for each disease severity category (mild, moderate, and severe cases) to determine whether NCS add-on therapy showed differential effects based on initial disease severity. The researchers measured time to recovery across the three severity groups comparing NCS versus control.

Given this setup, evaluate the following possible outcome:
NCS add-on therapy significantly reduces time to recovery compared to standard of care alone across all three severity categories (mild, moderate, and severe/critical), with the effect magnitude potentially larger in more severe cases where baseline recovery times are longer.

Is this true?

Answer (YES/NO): NO